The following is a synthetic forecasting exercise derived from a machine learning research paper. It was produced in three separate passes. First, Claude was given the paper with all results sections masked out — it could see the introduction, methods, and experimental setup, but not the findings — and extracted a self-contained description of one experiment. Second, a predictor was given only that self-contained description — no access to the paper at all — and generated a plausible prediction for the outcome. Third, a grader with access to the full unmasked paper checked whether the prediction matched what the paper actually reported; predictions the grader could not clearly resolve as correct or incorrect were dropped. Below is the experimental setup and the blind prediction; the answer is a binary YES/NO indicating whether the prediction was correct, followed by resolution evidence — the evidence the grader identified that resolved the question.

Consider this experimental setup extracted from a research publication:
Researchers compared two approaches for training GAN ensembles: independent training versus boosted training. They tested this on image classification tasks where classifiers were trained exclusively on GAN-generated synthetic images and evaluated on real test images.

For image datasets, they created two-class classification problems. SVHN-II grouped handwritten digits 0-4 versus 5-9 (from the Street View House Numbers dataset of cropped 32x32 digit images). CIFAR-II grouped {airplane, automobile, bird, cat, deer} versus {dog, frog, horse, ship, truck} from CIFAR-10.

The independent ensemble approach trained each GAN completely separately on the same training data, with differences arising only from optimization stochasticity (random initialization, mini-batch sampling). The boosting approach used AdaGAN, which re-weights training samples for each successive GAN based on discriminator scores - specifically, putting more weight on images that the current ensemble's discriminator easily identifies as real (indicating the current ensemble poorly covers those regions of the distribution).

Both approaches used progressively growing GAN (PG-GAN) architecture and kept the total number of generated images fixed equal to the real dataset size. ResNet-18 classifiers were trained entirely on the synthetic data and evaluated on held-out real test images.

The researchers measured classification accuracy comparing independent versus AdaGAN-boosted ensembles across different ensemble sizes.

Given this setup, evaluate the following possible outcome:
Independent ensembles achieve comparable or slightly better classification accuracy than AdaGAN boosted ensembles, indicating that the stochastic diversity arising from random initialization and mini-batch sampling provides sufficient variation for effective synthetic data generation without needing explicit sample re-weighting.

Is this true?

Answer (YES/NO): YES